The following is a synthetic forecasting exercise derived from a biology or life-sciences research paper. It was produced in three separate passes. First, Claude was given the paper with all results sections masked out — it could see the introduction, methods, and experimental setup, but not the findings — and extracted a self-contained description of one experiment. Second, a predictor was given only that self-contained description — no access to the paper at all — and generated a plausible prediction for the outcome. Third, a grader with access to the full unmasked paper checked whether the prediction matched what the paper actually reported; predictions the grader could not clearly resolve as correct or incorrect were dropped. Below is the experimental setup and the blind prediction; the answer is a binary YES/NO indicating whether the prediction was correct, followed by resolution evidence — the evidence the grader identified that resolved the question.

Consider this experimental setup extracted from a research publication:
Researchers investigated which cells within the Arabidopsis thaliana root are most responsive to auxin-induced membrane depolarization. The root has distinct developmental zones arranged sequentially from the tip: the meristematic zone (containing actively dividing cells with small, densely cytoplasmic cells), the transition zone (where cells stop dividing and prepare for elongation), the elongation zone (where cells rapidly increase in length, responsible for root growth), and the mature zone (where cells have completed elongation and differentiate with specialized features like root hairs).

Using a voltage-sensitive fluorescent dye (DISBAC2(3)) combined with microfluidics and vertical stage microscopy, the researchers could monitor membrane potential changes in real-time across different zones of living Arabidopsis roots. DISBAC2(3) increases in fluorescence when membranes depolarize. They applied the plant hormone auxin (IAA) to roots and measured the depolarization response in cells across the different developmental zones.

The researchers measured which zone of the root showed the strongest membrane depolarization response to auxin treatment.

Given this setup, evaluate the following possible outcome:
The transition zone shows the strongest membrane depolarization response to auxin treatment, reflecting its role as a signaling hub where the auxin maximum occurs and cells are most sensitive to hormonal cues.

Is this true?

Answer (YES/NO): YES